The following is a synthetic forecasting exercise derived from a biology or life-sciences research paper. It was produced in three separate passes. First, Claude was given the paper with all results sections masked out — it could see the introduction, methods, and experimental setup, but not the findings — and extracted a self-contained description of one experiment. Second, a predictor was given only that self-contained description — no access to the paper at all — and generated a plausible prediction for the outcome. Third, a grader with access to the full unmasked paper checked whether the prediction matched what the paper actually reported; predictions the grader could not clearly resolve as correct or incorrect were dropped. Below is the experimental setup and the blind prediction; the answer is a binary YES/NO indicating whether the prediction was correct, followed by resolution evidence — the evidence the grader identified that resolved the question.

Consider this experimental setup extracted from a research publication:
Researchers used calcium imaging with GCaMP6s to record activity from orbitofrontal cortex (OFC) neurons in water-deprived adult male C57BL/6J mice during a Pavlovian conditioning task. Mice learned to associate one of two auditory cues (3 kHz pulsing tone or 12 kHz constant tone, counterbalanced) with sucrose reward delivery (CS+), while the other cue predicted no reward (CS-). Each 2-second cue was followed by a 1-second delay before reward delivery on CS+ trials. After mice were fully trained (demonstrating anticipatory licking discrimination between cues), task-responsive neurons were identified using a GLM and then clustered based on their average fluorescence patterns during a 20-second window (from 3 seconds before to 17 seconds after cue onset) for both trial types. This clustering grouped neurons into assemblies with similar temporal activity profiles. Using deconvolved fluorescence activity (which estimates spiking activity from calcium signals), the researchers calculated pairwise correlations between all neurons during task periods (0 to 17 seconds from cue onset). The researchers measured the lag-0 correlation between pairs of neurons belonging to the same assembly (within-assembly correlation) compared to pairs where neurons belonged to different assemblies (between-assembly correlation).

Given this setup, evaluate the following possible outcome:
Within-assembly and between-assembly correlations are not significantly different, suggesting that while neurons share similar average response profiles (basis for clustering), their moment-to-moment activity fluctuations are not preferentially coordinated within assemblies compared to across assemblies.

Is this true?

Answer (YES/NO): NO